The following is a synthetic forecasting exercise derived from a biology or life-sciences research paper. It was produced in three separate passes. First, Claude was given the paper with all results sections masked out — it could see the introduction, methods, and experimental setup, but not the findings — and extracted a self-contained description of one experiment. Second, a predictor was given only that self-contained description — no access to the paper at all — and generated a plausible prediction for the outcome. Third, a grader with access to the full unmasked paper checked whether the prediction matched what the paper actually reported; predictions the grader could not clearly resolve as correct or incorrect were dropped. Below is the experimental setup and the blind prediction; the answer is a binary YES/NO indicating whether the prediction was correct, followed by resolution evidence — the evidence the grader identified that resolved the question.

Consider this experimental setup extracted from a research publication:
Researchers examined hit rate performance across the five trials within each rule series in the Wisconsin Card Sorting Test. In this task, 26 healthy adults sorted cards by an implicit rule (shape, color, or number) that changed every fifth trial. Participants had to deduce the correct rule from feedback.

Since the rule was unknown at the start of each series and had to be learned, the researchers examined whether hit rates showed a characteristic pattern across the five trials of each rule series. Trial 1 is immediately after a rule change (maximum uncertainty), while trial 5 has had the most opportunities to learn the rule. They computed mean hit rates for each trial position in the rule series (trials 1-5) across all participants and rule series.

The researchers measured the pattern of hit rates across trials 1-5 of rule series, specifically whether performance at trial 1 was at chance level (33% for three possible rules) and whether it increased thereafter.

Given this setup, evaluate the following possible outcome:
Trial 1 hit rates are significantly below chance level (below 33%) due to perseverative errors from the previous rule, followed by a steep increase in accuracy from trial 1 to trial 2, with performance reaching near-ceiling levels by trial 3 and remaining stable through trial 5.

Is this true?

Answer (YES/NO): NO